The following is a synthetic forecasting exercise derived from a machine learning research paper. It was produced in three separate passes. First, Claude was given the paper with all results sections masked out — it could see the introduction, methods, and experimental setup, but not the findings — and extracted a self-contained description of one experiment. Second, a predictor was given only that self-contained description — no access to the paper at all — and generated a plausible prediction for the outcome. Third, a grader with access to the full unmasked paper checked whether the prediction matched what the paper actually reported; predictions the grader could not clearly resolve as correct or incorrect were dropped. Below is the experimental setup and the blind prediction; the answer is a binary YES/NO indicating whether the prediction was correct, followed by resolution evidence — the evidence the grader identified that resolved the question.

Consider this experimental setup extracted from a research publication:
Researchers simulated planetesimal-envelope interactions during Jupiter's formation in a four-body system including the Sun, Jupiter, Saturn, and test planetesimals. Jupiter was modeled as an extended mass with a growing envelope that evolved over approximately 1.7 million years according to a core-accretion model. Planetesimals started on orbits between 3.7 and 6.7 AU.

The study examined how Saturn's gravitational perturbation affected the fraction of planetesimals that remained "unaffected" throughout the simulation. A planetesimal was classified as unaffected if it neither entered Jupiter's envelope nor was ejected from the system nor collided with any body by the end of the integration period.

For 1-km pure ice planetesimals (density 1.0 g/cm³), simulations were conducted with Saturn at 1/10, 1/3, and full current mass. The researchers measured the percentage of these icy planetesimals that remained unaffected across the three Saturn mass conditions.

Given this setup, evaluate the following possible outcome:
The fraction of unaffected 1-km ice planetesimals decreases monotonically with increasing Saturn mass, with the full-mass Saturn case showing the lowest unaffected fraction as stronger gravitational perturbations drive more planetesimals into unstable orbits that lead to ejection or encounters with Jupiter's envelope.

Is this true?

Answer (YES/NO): YES